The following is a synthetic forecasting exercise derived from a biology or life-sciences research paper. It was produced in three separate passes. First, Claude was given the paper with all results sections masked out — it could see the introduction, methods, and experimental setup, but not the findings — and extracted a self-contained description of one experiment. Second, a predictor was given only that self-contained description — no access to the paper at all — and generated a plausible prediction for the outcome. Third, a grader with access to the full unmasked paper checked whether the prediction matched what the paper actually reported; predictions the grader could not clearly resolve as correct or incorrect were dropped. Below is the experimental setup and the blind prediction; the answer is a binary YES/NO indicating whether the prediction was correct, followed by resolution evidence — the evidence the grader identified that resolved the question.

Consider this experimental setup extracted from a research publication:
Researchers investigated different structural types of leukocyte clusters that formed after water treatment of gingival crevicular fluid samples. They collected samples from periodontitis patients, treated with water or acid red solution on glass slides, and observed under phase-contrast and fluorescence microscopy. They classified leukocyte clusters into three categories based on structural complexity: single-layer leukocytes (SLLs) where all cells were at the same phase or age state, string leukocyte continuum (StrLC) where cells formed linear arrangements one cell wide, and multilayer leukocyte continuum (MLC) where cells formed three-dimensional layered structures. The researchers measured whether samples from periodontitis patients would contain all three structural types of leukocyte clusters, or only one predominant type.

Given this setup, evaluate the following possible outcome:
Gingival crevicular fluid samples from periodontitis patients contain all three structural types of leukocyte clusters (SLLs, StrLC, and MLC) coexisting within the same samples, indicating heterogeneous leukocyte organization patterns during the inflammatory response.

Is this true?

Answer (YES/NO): YES